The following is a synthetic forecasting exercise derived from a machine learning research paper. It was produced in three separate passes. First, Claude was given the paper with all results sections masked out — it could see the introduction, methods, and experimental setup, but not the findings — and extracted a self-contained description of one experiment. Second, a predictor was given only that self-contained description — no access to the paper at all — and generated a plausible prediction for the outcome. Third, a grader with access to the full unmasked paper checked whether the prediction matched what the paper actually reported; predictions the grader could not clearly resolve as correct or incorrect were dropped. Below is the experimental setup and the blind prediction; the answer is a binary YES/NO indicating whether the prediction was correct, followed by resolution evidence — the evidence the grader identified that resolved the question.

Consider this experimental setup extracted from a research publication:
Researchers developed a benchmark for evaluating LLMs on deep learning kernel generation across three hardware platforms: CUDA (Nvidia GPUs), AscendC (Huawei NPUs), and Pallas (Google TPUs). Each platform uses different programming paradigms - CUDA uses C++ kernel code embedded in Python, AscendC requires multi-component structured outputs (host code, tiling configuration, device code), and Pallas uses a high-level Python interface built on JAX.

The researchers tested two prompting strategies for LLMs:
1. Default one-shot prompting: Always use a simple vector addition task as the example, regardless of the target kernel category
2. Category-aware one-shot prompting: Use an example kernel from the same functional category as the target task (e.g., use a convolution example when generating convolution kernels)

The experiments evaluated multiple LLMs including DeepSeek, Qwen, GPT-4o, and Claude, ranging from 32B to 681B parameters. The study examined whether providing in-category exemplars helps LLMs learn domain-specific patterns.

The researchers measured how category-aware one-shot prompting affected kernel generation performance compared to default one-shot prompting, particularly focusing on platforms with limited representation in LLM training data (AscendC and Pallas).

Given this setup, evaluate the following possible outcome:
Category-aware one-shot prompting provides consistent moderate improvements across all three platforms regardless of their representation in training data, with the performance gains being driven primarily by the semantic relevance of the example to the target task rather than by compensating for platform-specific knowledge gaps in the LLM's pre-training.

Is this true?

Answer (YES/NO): NO